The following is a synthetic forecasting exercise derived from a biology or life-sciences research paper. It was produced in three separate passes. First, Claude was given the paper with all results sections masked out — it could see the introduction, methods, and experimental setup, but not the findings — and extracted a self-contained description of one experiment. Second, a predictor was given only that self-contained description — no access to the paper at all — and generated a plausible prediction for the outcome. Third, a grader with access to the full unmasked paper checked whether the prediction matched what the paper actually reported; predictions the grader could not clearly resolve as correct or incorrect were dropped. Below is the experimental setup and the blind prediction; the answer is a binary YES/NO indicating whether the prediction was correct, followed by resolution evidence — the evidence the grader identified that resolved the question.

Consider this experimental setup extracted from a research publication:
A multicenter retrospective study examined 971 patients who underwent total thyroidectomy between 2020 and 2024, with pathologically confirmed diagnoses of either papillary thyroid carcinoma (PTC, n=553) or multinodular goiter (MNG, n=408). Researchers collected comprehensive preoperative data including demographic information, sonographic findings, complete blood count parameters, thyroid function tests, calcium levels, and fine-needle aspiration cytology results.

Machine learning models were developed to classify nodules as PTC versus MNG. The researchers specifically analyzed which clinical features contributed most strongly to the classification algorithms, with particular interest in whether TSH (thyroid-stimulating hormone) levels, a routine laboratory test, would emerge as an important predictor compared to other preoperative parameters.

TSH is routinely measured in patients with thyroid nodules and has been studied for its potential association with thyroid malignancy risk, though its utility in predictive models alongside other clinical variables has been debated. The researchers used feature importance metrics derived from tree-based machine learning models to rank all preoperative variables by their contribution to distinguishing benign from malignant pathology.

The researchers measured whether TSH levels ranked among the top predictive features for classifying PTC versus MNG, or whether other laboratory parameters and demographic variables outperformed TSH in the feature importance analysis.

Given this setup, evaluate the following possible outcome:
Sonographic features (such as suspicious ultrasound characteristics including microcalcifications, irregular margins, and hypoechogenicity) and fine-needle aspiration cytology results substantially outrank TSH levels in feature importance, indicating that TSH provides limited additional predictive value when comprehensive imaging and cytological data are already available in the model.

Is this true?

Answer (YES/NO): NO